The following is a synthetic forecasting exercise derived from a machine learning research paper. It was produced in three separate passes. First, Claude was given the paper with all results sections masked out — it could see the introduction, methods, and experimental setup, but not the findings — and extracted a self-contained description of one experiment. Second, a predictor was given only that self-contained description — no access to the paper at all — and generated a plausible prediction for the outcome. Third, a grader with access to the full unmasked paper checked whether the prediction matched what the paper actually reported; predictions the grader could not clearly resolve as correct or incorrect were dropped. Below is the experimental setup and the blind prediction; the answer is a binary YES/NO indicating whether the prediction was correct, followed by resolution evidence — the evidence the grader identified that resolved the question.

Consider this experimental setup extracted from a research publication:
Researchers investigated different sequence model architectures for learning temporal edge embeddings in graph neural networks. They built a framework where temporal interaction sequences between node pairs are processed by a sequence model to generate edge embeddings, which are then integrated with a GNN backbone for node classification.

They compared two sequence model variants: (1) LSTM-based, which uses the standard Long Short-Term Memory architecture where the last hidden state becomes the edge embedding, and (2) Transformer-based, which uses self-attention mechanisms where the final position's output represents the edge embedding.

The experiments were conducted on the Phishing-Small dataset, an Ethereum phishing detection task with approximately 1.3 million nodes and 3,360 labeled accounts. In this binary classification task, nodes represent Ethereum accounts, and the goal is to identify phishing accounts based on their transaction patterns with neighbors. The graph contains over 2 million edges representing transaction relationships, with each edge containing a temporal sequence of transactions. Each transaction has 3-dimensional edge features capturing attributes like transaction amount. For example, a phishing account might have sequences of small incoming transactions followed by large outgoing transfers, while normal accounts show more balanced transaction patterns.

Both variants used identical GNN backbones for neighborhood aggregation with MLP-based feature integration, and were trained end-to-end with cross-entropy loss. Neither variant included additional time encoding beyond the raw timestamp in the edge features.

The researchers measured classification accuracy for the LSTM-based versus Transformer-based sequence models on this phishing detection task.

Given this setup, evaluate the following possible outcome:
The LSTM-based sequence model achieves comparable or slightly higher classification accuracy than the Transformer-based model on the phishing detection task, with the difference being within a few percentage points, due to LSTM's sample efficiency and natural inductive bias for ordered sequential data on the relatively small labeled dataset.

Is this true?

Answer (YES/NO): NO